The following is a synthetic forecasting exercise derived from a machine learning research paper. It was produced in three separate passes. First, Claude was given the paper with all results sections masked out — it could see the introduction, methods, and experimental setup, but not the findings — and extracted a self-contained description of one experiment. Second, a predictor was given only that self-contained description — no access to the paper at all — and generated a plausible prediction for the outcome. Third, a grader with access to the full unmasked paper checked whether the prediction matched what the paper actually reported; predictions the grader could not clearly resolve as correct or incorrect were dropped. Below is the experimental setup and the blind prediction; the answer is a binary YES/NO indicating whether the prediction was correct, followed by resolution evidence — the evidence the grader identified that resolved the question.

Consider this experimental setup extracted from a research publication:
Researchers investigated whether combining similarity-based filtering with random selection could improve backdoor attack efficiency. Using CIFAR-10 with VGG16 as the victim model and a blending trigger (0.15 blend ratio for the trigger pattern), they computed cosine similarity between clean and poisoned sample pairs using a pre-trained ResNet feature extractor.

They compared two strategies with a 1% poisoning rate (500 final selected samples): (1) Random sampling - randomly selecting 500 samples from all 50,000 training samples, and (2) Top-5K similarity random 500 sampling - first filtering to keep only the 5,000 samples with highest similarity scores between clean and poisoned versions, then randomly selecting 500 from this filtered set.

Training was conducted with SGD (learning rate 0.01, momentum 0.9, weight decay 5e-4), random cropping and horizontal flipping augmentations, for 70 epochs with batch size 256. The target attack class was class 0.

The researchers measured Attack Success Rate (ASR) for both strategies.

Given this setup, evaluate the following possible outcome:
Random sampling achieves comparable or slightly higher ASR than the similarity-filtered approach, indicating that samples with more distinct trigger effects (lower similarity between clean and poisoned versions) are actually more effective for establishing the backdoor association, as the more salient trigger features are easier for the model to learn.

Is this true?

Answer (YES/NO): NO